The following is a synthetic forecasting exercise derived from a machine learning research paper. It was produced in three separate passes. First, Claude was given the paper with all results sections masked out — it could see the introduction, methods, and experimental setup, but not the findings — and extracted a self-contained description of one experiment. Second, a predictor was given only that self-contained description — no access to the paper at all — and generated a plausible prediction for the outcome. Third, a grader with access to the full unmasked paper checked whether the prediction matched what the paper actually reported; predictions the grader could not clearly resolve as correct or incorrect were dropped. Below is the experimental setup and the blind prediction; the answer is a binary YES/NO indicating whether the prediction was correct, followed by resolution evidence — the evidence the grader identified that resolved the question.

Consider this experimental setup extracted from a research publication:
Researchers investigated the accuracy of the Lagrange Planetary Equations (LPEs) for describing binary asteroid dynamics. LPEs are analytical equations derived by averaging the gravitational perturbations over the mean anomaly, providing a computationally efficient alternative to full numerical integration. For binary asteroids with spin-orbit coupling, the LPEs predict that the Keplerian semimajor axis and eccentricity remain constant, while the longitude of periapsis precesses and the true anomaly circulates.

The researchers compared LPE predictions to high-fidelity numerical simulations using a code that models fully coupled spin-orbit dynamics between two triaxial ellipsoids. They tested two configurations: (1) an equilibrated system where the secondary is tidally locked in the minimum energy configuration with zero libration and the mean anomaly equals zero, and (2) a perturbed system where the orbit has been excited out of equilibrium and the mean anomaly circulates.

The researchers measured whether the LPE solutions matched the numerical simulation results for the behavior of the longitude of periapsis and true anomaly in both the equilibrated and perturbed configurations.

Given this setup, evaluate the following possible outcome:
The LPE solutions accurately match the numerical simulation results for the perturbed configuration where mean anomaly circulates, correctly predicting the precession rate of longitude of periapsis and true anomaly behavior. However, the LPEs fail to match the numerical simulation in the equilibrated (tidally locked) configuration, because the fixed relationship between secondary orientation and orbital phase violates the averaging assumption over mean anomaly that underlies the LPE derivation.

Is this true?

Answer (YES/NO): YES